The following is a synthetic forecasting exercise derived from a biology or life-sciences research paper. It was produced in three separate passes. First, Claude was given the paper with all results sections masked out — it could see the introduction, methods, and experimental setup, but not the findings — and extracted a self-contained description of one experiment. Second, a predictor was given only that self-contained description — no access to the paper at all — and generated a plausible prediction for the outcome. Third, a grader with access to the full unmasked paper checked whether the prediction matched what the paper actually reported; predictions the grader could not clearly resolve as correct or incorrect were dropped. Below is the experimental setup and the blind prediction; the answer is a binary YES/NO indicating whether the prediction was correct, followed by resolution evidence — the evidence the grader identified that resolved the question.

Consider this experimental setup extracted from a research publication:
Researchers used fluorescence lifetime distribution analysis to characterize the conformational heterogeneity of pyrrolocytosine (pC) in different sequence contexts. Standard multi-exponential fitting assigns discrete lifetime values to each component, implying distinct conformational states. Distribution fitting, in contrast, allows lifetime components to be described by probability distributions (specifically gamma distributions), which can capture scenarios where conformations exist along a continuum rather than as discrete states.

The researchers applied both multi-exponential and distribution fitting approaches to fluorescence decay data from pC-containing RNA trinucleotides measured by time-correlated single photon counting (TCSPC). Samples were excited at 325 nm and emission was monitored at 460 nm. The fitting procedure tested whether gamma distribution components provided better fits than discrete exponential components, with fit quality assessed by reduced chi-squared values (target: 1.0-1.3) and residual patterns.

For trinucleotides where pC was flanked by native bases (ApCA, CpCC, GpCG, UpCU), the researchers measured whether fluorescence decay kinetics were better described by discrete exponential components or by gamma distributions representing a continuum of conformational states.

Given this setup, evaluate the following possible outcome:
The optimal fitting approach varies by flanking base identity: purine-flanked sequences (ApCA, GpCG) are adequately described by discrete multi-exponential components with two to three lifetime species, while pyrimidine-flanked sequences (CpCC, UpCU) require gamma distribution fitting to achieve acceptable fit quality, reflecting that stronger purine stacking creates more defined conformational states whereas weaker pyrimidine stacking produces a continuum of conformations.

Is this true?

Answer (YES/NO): NO